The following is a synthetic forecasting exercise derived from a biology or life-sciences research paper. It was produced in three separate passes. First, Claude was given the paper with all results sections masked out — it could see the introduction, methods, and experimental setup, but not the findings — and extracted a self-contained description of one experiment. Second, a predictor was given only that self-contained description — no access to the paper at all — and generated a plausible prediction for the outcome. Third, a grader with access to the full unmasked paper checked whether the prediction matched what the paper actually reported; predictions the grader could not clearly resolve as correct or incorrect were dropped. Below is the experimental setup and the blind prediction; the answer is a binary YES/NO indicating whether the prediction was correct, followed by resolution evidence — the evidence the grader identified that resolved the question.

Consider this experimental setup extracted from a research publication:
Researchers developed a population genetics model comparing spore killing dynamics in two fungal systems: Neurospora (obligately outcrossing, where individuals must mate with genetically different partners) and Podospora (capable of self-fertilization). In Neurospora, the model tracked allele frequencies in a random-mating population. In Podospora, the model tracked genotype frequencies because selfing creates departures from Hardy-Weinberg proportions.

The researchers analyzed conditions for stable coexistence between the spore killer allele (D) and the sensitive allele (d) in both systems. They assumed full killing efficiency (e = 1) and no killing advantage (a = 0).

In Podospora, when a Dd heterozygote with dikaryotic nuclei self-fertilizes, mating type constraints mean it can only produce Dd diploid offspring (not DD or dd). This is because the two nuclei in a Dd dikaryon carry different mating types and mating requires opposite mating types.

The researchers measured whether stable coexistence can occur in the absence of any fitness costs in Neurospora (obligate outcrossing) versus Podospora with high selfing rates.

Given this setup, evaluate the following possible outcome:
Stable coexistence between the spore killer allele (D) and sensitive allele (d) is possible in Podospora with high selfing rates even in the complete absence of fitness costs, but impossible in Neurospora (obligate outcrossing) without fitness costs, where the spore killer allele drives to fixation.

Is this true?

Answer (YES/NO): NO